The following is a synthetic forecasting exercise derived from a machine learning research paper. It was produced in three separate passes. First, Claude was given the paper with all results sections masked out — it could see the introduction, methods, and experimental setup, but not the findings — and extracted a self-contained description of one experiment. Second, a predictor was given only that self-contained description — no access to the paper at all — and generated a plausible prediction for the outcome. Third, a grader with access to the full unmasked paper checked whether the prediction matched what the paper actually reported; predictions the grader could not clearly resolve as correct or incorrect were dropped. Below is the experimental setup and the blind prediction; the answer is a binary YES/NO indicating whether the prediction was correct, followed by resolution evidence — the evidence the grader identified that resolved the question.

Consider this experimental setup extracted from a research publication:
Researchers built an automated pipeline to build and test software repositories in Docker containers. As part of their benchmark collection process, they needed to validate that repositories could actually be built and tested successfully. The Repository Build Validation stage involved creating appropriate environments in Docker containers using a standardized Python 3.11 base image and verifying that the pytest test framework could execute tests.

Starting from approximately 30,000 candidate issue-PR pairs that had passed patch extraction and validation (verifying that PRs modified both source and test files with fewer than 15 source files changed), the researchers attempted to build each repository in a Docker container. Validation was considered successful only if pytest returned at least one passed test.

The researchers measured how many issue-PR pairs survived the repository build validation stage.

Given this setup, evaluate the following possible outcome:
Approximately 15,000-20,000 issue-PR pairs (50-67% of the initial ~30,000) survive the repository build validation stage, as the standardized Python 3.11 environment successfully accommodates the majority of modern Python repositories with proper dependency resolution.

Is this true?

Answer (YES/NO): NO